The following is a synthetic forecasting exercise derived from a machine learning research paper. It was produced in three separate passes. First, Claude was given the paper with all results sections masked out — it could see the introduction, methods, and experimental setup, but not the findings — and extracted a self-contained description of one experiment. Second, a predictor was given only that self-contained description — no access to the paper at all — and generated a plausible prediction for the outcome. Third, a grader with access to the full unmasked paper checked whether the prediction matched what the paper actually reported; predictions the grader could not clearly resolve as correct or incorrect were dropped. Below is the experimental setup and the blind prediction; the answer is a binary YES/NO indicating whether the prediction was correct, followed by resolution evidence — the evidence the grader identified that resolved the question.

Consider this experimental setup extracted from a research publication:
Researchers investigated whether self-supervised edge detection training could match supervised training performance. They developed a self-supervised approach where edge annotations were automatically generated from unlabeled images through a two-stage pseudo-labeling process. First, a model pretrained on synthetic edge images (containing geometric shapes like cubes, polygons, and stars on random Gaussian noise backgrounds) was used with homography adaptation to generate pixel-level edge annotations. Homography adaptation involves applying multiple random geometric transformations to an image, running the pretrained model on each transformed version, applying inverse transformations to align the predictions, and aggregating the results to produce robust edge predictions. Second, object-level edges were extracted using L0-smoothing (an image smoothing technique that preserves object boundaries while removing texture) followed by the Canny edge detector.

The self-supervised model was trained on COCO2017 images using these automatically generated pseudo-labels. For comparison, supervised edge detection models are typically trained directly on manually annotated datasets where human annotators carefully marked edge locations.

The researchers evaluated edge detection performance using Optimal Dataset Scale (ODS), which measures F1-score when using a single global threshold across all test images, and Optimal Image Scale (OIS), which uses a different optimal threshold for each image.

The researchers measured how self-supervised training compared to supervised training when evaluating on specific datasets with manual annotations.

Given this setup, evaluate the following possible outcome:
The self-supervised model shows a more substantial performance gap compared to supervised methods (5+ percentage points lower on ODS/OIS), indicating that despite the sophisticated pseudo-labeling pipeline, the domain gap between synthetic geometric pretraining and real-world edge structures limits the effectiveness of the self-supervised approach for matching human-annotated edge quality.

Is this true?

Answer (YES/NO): NO